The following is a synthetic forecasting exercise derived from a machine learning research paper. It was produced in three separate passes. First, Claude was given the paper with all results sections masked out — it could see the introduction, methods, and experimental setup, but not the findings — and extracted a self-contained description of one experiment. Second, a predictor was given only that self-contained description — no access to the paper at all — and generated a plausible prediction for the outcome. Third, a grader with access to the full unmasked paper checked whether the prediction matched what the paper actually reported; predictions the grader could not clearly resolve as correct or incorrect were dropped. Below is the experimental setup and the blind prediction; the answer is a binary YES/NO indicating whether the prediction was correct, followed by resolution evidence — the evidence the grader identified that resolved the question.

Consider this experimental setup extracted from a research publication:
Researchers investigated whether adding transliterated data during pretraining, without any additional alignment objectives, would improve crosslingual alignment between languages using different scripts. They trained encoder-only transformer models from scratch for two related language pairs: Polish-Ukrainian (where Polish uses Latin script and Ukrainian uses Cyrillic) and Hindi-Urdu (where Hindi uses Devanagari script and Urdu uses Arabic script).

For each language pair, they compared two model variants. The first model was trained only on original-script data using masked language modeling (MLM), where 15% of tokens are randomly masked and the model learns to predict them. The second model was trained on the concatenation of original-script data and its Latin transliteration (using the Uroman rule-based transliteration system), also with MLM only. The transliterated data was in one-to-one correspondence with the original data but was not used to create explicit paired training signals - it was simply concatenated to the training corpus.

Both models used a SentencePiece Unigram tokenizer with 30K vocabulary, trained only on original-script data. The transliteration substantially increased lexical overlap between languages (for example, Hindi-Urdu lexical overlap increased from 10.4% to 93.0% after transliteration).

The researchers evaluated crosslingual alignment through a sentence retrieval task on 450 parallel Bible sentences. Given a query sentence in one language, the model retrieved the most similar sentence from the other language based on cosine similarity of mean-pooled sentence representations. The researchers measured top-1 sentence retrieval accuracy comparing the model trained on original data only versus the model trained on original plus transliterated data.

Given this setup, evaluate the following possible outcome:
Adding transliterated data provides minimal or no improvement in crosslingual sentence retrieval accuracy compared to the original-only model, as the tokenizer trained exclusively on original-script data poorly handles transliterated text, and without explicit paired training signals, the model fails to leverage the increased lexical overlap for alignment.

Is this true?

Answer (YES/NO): NO